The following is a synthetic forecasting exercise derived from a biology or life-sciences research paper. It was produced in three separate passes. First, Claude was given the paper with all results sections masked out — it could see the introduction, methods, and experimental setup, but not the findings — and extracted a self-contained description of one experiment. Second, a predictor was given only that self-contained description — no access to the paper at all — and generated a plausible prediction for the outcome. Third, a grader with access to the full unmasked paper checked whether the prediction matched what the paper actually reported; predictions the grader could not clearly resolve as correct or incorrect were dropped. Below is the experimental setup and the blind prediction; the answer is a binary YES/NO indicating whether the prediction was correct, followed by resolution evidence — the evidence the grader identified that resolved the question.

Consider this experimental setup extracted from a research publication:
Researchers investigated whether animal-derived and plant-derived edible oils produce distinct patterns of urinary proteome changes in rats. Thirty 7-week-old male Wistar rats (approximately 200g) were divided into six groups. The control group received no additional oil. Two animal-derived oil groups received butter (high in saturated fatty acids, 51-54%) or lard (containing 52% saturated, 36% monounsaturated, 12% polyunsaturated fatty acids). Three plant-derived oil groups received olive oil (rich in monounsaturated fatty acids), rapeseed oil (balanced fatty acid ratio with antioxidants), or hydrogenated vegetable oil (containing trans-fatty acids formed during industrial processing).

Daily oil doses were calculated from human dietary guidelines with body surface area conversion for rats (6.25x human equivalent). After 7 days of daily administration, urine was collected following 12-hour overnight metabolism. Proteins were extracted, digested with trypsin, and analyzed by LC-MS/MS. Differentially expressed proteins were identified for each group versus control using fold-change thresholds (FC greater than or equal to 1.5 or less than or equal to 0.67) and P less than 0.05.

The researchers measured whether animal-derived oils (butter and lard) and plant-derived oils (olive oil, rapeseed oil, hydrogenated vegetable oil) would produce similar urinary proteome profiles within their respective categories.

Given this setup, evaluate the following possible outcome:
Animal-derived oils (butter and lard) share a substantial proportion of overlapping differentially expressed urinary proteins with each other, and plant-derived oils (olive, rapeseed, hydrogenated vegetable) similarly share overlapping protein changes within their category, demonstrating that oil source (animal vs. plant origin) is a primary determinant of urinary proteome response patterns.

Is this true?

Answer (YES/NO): NO